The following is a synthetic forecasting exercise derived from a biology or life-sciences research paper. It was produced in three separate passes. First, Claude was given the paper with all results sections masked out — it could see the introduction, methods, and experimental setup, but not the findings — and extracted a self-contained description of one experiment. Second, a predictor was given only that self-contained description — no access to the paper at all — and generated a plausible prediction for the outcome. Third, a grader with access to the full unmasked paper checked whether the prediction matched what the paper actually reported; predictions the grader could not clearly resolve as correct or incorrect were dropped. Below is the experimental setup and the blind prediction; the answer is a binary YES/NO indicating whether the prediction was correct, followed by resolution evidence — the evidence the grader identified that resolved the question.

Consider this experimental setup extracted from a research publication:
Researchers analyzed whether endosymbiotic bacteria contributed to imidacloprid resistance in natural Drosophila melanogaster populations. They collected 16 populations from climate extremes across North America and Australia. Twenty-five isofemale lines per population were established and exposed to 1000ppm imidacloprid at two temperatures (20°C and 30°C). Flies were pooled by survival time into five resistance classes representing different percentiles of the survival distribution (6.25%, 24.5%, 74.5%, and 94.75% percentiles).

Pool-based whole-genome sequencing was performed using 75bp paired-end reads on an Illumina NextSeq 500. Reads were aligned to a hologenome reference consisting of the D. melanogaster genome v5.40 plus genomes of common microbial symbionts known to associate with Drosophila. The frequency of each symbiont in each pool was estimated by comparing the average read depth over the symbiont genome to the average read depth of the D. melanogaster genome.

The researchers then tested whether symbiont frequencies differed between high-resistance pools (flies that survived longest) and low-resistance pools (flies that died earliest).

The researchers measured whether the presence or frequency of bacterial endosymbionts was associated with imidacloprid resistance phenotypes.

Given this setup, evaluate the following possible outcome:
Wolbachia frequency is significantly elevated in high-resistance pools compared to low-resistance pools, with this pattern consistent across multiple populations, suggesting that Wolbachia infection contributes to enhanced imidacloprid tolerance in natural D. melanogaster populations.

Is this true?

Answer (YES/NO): NO